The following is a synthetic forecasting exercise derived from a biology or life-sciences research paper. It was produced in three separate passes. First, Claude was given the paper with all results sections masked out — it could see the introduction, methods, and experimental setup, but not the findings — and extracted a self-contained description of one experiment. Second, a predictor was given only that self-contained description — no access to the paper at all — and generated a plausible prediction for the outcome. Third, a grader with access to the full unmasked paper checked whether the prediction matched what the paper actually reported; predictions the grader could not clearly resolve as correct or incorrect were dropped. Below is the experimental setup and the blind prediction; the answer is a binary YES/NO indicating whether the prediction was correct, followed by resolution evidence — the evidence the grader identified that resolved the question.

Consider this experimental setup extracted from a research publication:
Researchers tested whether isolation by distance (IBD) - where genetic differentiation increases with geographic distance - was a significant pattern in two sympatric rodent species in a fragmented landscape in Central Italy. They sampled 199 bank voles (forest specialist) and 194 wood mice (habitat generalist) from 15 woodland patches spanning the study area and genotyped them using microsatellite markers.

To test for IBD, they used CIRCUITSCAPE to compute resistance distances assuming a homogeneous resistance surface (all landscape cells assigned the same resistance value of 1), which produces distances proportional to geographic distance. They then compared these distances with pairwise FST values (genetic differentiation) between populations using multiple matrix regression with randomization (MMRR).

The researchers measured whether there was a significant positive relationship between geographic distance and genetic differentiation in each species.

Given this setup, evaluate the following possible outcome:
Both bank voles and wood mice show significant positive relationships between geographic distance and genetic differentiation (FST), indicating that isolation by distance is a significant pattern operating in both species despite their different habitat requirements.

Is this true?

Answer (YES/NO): YES